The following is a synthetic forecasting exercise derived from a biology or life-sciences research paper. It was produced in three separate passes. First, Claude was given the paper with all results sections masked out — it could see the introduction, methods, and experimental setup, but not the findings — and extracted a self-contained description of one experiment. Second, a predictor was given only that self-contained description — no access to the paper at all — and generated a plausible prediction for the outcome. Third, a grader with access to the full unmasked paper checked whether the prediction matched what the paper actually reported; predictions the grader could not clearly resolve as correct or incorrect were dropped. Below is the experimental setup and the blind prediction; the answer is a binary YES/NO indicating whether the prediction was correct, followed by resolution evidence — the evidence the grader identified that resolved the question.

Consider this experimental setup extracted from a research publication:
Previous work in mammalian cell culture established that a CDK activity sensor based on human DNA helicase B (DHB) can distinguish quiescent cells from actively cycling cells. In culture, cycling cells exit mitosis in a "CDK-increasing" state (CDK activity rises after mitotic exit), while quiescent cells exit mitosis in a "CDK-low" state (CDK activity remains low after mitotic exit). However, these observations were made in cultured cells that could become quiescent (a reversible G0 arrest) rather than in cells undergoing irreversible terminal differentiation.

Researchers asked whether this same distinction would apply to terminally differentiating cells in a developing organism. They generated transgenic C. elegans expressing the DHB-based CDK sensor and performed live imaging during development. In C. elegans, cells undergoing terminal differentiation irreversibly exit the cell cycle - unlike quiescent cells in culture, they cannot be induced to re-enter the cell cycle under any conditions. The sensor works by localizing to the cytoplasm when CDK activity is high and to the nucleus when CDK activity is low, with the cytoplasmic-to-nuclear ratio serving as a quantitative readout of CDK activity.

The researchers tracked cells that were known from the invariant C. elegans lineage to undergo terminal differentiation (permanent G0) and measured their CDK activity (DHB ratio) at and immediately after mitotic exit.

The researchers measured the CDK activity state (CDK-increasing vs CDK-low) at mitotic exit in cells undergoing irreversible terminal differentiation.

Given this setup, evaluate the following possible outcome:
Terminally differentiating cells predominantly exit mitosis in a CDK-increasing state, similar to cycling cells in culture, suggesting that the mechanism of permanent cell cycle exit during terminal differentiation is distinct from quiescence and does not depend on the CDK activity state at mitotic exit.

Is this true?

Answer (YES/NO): NO